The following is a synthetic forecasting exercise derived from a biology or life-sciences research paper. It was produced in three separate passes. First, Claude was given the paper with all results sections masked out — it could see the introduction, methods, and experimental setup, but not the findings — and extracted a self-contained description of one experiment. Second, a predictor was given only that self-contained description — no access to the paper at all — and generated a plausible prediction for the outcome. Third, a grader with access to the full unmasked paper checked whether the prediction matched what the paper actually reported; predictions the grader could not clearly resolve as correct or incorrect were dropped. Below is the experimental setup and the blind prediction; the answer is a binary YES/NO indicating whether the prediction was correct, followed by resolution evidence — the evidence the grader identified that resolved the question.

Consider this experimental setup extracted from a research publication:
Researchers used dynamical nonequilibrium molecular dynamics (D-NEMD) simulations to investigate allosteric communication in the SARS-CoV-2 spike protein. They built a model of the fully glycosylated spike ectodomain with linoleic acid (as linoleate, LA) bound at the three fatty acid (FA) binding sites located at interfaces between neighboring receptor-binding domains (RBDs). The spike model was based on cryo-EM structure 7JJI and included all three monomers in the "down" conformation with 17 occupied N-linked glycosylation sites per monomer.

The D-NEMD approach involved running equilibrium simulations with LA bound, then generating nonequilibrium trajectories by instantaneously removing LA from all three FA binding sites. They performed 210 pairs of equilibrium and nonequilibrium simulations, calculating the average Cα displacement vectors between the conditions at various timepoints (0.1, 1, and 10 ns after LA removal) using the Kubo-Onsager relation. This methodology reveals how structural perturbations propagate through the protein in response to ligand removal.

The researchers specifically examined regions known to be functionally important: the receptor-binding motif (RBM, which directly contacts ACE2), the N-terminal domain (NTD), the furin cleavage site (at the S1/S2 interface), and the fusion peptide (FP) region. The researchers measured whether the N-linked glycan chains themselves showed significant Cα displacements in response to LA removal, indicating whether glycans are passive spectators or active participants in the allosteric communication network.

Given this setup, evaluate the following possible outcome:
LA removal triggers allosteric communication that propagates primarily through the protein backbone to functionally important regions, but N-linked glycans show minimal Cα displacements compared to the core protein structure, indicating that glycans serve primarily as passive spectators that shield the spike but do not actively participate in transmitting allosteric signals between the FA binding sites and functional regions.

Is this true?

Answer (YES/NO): NO